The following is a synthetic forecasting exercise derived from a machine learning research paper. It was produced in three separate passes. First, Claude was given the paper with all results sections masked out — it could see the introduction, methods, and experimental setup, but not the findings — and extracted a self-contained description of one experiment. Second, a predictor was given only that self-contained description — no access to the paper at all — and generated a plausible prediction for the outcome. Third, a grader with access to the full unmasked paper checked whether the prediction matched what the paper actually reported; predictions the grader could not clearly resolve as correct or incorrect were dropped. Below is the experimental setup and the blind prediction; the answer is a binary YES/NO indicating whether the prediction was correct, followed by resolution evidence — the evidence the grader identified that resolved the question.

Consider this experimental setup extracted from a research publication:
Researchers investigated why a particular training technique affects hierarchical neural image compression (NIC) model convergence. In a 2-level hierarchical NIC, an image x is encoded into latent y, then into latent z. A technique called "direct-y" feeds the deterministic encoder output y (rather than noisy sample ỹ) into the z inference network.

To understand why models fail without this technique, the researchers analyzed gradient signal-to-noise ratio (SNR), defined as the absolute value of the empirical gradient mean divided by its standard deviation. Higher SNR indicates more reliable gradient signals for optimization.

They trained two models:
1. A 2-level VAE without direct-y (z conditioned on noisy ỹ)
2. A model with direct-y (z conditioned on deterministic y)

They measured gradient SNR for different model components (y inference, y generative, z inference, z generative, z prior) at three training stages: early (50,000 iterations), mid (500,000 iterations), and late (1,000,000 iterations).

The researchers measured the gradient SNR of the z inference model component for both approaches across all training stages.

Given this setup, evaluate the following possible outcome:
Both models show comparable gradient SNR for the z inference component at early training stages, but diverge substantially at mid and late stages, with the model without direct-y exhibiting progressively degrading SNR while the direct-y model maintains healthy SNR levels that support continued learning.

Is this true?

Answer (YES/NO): NO